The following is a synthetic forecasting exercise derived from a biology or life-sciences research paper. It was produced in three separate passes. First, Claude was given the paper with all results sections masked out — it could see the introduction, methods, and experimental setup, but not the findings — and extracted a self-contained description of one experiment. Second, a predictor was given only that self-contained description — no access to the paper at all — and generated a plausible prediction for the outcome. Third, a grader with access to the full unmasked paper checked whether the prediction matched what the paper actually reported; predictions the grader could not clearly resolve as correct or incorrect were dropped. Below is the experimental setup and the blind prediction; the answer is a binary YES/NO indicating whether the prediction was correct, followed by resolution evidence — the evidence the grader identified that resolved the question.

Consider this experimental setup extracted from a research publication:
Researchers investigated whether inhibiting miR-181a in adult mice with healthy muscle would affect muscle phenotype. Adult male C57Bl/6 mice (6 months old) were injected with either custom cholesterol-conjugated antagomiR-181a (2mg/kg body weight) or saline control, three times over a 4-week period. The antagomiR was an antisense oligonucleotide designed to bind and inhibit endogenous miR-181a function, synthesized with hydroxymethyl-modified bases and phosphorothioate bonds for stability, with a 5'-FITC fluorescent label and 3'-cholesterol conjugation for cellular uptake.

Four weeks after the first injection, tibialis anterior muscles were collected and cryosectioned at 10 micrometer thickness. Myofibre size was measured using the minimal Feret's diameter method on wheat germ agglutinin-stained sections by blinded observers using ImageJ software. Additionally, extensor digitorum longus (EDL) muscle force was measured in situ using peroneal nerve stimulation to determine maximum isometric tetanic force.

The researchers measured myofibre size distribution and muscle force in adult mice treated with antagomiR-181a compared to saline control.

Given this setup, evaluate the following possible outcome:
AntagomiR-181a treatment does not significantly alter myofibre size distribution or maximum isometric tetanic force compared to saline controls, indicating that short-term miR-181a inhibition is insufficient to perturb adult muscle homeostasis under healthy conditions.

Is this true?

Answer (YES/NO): NO